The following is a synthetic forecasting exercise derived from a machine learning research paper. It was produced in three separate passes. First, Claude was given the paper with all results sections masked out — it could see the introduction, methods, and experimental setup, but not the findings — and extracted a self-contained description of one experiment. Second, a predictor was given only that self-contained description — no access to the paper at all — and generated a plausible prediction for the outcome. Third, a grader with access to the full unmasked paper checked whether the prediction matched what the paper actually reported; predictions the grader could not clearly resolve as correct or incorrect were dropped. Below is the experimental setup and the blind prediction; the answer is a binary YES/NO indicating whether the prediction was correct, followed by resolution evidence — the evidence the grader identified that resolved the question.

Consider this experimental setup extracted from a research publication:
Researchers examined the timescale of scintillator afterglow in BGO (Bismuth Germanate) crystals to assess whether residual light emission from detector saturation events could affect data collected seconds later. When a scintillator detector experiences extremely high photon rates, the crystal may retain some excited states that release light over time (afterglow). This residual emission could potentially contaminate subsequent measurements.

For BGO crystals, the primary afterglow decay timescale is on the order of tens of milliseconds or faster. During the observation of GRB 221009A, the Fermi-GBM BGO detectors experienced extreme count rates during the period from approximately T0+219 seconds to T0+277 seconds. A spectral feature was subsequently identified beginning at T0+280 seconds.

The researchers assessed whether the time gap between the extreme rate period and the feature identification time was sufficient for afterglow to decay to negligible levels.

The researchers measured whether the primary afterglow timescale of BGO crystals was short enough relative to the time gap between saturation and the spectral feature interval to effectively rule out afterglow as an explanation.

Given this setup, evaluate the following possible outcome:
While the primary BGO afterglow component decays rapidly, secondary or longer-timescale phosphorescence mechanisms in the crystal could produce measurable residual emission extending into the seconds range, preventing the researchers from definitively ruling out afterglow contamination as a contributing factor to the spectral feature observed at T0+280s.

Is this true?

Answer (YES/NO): NO